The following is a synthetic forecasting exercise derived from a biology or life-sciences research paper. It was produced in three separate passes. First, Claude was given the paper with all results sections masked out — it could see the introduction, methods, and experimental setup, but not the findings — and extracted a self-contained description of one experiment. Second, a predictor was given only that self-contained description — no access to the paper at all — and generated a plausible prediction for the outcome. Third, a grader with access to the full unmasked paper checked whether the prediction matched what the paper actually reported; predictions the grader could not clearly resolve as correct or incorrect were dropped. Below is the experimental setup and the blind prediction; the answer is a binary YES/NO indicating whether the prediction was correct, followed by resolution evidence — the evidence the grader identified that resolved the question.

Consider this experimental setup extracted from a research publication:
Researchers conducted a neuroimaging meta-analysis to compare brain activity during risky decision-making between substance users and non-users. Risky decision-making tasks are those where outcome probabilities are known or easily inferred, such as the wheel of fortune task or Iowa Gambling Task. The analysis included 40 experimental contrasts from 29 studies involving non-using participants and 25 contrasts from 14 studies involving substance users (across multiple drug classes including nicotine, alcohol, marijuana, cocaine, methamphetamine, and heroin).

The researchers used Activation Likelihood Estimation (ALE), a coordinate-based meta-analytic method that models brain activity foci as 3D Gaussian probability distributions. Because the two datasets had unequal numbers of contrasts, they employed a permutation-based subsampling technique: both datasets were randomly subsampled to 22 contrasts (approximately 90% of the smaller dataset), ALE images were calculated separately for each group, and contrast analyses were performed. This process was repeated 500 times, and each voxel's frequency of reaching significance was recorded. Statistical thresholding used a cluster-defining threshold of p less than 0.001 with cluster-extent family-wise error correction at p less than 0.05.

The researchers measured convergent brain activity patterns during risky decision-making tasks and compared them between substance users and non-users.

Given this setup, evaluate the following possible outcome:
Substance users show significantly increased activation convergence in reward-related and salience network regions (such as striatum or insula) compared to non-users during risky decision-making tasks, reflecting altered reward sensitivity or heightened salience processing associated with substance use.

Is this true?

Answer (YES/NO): NO